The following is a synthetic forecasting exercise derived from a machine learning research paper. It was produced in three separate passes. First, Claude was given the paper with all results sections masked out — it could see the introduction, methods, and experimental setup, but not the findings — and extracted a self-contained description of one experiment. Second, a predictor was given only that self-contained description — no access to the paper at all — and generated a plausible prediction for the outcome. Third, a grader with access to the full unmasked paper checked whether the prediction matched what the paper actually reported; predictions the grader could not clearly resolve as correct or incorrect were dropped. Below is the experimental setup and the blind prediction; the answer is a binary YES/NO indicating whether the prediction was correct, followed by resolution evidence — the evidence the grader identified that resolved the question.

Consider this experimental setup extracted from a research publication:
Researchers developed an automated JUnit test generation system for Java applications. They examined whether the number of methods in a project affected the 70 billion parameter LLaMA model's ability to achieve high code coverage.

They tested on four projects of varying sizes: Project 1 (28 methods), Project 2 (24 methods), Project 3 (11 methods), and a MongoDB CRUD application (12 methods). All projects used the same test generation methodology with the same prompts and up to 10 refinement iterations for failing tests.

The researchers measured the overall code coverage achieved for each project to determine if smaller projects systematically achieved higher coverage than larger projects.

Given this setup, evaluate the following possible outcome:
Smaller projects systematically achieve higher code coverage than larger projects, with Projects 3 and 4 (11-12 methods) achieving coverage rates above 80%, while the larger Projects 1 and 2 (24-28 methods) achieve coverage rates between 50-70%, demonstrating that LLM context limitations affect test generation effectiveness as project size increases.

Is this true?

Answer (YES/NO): NO